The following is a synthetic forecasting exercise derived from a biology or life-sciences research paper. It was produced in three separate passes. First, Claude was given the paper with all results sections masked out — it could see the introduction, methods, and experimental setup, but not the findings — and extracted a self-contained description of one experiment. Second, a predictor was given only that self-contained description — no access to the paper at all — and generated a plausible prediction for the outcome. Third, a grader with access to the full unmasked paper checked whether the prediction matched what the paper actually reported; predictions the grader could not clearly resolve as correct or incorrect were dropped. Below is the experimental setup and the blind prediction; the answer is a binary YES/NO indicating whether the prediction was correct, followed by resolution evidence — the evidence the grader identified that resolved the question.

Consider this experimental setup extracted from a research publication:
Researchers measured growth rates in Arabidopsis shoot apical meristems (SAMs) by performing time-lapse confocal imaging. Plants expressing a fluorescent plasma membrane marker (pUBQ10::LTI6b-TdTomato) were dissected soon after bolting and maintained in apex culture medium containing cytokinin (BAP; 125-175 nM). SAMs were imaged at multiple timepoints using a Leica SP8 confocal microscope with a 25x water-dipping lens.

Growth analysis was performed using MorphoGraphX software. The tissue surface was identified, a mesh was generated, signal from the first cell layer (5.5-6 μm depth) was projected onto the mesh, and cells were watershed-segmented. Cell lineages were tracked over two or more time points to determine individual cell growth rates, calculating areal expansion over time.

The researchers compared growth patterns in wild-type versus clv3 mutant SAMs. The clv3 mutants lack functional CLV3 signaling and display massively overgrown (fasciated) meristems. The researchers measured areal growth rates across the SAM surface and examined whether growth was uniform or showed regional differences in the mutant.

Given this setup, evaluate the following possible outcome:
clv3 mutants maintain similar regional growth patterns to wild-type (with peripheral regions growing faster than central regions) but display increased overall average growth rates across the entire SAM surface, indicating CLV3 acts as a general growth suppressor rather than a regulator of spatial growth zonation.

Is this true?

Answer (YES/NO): NO